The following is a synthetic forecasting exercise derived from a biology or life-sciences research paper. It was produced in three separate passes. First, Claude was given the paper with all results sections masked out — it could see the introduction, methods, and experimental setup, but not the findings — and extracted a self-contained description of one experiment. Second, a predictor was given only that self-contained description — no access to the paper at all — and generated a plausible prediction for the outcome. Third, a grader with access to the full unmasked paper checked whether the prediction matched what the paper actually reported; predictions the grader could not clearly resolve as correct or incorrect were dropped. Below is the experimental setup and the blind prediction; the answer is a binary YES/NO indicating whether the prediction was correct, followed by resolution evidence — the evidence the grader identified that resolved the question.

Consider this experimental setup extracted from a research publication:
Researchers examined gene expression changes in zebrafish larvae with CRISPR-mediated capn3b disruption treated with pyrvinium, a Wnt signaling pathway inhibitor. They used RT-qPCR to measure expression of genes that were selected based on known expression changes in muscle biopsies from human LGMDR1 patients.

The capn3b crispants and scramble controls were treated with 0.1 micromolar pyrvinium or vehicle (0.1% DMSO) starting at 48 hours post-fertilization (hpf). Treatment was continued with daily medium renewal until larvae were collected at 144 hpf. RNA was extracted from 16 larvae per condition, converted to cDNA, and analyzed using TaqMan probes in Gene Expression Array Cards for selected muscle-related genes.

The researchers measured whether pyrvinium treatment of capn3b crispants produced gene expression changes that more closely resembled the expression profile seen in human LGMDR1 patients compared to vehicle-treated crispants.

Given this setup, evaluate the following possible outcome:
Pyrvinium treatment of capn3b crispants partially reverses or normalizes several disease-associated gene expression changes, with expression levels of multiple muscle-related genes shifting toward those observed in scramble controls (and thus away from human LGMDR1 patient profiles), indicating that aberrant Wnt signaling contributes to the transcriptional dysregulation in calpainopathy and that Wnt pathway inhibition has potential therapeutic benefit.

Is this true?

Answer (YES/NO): NO